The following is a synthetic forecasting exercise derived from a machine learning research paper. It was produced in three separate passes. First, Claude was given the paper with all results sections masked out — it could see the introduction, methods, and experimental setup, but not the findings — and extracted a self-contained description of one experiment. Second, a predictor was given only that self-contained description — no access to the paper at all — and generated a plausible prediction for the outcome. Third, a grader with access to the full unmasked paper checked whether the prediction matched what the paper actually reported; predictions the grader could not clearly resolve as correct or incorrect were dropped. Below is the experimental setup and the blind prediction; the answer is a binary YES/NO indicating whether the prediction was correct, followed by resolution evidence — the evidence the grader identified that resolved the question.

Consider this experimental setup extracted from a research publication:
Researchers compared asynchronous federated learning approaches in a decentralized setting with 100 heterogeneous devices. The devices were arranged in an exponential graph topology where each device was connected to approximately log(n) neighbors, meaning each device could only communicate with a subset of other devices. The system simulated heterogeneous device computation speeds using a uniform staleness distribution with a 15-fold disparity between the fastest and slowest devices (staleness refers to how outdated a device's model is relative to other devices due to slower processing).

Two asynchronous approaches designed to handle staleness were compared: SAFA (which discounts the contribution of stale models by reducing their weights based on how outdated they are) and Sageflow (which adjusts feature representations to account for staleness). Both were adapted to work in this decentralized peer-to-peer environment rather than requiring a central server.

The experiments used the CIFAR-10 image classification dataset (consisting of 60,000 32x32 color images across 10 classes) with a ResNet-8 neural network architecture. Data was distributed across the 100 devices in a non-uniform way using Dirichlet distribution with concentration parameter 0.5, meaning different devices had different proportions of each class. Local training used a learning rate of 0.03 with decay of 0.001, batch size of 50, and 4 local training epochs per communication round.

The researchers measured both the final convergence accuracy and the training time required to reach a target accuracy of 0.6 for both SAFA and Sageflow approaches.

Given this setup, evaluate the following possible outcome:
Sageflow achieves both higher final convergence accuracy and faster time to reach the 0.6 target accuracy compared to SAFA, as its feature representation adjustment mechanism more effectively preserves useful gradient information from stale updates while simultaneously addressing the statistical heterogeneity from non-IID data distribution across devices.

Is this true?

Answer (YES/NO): YES